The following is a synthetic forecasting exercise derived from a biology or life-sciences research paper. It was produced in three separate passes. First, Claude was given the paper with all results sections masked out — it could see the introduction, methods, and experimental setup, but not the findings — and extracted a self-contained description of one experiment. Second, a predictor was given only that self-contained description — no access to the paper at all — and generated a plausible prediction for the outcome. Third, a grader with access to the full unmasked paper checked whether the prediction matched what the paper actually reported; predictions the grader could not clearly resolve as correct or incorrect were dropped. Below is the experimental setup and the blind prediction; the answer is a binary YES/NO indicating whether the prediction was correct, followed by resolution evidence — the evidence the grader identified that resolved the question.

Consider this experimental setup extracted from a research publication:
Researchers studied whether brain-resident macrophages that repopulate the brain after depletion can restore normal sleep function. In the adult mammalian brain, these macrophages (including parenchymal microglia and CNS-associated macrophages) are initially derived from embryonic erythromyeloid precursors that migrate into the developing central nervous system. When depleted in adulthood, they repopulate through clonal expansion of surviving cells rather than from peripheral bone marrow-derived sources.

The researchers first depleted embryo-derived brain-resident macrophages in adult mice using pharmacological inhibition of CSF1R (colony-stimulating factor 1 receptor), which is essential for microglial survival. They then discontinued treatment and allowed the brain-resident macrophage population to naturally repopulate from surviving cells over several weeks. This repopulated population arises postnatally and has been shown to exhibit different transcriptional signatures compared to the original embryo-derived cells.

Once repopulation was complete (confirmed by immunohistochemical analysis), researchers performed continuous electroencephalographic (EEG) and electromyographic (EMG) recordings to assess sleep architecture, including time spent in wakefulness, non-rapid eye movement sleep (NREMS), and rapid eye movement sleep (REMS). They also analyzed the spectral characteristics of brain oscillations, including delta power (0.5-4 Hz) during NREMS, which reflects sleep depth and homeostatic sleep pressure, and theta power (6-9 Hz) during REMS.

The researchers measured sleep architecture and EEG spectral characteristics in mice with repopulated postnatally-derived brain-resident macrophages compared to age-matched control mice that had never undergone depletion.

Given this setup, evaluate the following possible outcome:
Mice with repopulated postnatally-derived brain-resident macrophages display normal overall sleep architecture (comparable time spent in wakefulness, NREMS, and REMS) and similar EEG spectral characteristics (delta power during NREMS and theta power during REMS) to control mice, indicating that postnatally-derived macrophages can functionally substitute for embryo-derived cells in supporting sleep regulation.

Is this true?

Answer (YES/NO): NO